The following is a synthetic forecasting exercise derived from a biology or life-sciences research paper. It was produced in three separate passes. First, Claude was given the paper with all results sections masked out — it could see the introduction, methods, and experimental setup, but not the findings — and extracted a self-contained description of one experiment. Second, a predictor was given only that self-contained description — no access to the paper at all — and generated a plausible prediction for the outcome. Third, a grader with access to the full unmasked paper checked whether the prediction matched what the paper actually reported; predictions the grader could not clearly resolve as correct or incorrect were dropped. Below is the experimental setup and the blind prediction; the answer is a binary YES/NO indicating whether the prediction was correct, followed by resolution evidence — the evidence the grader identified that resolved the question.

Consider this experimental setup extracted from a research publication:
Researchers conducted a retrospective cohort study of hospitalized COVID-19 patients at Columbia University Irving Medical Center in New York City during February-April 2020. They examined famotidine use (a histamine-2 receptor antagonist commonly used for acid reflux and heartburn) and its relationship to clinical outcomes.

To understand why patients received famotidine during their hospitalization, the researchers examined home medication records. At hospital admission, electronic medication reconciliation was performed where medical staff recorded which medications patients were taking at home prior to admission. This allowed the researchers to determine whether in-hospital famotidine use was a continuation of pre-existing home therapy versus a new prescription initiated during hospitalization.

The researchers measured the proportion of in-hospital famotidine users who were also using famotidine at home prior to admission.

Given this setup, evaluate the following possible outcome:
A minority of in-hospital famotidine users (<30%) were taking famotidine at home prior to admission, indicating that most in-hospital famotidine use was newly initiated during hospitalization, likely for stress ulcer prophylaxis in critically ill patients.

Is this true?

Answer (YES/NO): YES